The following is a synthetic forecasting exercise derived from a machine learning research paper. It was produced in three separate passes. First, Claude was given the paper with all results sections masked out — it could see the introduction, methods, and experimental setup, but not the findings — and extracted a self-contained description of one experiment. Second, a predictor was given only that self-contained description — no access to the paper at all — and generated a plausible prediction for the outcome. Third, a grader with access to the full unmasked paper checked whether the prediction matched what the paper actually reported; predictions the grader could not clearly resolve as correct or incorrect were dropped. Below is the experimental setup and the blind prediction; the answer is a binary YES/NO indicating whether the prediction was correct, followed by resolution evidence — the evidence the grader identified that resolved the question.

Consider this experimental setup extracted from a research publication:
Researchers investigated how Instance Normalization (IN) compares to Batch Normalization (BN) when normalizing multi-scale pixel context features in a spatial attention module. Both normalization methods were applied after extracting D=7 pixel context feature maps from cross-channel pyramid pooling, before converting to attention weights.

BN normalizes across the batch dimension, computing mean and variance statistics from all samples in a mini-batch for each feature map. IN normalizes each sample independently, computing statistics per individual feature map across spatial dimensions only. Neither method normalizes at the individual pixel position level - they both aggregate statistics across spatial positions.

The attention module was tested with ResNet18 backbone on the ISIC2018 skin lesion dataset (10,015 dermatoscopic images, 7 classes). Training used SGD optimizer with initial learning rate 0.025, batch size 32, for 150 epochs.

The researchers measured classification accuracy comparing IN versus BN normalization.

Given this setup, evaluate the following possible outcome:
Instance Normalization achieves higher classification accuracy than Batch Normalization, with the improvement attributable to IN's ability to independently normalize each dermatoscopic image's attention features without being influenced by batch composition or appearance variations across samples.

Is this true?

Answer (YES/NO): YES